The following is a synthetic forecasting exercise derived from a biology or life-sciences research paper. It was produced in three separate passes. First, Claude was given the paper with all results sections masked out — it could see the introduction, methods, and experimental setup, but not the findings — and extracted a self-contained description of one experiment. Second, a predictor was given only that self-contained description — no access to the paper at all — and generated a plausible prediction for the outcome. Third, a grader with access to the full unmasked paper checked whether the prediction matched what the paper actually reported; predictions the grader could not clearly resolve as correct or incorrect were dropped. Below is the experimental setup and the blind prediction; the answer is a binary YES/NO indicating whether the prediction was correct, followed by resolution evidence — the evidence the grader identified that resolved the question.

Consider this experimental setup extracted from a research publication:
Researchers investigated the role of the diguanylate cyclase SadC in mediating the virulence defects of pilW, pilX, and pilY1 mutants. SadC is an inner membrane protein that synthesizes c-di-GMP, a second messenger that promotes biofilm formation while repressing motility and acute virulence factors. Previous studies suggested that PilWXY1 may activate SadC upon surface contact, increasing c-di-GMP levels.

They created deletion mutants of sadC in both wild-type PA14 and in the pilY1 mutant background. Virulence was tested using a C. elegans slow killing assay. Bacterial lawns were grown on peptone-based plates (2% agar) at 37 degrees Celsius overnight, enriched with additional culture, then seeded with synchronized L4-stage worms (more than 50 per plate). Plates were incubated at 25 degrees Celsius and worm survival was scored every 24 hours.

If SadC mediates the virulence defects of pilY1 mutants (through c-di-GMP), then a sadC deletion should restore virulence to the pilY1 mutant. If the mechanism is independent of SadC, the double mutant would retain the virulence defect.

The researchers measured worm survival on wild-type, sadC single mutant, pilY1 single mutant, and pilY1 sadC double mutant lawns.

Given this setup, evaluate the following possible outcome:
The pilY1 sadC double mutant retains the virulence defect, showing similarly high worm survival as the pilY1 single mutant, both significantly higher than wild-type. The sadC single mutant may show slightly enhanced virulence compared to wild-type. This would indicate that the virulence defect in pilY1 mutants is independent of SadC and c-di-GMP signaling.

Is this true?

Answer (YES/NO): YES